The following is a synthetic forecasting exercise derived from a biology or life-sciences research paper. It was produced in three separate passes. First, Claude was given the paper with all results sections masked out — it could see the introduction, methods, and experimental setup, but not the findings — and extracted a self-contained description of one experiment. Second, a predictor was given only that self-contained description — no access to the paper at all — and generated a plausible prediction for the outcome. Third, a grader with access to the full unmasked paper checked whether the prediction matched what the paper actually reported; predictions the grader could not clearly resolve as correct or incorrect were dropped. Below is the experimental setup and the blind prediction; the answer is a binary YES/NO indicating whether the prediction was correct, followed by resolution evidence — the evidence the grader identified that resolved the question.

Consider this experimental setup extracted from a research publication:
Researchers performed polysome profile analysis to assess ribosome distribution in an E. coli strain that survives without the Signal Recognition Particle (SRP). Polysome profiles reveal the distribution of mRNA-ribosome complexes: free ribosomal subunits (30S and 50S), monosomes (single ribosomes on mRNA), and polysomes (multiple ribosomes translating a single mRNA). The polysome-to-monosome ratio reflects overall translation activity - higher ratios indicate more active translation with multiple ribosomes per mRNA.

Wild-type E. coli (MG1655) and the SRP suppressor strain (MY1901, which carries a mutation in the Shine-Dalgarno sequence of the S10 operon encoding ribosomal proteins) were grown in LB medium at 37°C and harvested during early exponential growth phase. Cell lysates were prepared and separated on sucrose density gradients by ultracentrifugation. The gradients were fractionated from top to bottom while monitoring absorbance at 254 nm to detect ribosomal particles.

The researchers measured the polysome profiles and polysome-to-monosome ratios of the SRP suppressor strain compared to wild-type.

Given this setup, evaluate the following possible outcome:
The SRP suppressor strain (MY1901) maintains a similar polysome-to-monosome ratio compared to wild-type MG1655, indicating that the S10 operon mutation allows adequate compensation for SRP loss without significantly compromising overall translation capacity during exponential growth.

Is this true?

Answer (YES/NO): NO